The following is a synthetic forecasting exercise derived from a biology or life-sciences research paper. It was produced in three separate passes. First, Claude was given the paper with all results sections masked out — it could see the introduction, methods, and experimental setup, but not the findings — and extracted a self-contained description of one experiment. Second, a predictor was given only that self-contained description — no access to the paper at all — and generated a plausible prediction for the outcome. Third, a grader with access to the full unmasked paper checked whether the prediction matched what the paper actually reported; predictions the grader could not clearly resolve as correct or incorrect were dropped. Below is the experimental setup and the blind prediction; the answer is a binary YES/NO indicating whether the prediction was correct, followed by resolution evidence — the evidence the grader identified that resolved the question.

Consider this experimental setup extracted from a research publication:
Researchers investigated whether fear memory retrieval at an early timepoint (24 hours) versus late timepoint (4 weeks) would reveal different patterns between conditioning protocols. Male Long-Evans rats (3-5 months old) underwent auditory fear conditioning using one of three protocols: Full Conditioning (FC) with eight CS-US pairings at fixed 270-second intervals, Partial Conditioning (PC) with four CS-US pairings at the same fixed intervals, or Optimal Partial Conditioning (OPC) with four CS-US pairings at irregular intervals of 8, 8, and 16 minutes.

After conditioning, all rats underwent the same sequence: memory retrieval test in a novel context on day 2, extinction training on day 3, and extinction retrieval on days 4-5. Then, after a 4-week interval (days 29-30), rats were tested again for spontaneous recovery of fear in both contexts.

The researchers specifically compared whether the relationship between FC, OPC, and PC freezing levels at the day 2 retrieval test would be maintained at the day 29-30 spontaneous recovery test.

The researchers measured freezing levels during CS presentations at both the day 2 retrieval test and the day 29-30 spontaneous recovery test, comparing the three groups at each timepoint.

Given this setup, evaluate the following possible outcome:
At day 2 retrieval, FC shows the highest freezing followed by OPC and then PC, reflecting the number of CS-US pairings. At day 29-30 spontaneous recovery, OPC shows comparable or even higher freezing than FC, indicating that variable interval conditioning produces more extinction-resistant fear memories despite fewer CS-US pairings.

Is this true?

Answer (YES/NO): NO